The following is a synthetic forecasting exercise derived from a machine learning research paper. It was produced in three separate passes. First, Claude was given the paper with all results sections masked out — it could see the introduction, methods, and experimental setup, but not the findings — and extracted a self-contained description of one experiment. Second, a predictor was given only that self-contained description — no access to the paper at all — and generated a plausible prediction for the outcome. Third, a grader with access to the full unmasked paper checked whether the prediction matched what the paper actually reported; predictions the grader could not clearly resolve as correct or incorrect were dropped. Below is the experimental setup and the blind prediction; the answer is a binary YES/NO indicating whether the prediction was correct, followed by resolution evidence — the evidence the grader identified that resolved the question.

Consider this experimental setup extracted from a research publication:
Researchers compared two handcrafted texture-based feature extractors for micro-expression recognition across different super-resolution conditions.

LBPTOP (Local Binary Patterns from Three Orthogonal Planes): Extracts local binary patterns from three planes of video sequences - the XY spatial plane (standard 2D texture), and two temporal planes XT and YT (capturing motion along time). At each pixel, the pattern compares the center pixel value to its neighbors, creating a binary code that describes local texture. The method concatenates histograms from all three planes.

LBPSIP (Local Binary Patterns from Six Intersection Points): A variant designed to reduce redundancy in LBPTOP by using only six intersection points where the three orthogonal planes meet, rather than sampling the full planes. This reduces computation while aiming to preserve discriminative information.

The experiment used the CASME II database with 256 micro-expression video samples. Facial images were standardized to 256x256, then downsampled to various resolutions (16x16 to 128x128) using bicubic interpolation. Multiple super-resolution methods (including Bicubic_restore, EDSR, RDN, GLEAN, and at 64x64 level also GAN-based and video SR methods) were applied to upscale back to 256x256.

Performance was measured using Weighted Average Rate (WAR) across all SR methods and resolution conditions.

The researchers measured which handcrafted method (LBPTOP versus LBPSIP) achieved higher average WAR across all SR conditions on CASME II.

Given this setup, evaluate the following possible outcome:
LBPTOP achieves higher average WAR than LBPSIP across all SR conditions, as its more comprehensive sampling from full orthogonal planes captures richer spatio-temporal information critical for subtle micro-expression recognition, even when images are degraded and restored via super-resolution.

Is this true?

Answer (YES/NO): NO